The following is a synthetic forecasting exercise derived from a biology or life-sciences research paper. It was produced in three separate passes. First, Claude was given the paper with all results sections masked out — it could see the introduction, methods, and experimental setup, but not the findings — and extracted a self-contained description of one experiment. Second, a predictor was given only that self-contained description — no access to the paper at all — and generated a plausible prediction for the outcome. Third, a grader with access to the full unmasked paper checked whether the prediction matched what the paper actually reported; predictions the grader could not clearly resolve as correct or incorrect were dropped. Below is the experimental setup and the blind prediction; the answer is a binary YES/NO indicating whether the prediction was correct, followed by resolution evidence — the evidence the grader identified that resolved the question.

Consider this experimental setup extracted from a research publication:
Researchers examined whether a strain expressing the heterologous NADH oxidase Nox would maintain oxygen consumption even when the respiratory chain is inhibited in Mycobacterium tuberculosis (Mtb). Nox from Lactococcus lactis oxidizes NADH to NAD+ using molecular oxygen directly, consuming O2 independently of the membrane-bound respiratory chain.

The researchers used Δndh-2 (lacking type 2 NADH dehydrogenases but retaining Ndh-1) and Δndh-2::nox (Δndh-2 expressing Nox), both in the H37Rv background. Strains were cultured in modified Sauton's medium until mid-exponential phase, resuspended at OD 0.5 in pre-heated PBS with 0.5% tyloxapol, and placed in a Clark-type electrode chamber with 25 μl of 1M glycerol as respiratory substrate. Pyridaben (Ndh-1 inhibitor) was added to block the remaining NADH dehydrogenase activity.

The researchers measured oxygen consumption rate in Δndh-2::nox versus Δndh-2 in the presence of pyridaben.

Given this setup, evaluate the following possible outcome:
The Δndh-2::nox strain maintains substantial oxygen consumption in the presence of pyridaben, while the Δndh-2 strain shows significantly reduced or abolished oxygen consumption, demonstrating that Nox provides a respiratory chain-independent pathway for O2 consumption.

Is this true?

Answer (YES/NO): YES